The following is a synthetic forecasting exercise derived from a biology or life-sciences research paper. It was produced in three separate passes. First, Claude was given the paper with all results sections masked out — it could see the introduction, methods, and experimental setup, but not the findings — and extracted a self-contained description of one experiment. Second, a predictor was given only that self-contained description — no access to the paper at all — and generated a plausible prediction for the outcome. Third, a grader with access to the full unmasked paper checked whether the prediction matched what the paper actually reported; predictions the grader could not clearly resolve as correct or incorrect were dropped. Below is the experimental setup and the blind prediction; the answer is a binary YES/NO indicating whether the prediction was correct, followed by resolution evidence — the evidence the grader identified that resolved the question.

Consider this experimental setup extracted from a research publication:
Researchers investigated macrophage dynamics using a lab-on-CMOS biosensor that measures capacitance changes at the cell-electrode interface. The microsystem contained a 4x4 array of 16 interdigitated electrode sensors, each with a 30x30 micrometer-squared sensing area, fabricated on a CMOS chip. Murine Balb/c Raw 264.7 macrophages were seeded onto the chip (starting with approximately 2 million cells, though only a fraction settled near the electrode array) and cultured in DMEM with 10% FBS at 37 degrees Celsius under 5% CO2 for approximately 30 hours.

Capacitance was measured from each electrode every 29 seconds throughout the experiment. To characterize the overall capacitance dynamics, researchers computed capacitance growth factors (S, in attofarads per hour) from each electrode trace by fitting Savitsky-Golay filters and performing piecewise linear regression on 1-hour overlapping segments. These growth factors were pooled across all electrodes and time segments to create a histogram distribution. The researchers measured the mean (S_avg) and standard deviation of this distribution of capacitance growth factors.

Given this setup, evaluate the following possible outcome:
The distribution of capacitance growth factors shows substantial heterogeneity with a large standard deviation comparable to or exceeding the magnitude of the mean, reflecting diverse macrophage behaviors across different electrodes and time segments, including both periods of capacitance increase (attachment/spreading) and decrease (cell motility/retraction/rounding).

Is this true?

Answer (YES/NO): YES